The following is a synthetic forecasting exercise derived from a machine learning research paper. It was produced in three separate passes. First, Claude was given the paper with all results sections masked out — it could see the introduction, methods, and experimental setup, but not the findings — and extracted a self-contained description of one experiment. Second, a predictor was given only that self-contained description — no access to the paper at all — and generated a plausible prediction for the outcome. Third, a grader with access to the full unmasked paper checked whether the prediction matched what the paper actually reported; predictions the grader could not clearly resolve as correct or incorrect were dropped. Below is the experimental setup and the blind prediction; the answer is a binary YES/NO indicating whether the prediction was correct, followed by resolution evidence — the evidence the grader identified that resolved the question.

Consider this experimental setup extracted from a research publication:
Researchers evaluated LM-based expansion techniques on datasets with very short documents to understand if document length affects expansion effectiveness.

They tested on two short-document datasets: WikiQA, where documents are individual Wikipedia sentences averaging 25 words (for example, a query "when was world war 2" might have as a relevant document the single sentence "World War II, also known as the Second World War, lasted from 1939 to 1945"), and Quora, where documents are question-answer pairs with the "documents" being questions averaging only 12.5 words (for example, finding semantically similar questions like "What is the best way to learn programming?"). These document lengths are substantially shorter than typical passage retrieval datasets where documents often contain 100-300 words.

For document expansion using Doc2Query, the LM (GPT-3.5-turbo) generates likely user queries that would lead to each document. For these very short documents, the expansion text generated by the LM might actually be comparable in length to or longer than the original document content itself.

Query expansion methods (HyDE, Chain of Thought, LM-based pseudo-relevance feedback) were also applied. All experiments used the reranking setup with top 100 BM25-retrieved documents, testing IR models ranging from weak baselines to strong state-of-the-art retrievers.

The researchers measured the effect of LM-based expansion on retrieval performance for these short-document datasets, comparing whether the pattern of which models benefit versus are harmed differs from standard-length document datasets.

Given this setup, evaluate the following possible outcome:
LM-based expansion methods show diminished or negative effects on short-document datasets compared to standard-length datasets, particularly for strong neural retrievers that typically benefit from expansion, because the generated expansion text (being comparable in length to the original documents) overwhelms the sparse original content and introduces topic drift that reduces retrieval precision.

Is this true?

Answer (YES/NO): NO